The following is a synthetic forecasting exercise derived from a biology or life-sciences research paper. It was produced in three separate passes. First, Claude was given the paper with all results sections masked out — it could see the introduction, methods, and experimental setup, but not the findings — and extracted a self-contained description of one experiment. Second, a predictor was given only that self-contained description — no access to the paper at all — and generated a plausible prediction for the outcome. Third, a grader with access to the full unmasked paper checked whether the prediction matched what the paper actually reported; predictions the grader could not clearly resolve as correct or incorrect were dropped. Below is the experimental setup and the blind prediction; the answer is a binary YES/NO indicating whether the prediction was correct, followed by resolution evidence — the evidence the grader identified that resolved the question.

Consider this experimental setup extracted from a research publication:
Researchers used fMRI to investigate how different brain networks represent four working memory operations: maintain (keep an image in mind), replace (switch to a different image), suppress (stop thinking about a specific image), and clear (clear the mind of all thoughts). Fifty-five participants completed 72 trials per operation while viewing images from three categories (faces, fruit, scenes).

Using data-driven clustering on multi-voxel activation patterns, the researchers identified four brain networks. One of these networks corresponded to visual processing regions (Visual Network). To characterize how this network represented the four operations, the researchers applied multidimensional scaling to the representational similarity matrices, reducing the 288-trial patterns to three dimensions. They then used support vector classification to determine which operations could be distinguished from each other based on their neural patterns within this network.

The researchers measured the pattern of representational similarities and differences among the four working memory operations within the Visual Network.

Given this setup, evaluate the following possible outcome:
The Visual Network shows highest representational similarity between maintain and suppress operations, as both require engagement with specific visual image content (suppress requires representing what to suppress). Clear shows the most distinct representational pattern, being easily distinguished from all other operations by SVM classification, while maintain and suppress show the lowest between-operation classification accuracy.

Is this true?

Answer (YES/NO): NO